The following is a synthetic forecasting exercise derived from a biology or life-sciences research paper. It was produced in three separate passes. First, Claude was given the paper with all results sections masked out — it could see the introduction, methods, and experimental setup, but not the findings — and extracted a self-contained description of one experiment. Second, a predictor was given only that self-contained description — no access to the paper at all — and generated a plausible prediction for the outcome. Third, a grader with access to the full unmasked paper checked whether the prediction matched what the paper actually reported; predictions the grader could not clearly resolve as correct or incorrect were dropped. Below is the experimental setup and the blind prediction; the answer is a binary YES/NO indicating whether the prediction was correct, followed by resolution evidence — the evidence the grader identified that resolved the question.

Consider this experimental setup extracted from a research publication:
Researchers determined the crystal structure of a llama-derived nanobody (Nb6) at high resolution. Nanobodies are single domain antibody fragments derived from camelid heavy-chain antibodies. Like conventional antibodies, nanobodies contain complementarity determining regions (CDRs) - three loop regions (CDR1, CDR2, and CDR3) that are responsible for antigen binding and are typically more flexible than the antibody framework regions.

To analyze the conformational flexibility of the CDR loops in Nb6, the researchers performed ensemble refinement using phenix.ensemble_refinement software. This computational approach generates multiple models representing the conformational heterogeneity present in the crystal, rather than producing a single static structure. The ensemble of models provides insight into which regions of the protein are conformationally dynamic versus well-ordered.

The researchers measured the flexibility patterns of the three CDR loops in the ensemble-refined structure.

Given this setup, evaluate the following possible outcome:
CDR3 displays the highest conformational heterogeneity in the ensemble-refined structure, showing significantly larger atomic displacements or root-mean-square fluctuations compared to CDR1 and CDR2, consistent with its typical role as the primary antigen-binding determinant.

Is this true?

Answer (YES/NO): YES